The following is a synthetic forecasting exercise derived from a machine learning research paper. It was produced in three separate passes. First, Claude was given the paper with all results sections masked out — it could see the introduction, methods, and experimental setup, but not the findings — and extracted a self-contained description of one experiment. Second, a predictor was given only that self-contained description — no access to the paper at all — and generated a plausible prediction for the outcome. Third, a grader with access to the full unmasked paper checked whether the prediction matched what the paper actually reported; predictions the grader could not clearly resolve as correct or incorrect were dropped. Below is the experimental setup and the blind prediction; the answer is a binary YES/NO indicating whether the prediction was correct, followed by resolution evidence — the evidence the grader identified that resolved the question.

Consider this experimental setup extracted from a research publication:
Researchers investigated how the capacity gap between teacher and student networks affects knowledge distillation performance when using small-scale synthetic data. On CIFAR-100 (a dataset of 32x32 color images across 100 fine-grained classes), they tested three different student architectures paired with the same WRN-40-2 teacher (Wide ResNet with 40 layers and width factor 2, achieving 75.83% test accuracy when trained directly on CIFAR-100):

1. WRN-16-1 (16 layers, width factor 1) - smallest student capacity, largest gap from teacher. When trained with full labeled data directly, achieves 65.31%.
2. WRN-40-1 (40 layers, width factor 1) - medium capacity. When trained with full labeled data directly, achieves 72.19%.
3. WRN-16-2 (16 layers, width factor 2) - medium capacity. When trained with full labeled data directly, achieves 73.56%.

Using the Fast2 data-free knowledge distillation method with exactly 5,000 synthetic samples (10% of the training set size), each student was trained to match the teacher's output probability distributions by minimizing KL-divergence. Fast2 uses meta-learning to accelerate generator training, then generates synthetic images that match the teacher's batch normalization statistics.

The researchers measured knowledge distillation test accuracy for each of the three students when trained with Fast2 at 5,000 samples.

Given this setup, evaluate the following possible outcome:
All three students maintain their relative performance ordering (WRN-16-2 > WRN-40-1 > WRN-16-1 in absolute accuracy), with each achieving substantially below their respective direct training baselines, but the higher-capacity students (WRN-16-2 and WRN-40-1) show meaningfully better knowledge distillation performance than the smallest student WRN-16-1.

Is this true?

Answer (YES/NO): YES